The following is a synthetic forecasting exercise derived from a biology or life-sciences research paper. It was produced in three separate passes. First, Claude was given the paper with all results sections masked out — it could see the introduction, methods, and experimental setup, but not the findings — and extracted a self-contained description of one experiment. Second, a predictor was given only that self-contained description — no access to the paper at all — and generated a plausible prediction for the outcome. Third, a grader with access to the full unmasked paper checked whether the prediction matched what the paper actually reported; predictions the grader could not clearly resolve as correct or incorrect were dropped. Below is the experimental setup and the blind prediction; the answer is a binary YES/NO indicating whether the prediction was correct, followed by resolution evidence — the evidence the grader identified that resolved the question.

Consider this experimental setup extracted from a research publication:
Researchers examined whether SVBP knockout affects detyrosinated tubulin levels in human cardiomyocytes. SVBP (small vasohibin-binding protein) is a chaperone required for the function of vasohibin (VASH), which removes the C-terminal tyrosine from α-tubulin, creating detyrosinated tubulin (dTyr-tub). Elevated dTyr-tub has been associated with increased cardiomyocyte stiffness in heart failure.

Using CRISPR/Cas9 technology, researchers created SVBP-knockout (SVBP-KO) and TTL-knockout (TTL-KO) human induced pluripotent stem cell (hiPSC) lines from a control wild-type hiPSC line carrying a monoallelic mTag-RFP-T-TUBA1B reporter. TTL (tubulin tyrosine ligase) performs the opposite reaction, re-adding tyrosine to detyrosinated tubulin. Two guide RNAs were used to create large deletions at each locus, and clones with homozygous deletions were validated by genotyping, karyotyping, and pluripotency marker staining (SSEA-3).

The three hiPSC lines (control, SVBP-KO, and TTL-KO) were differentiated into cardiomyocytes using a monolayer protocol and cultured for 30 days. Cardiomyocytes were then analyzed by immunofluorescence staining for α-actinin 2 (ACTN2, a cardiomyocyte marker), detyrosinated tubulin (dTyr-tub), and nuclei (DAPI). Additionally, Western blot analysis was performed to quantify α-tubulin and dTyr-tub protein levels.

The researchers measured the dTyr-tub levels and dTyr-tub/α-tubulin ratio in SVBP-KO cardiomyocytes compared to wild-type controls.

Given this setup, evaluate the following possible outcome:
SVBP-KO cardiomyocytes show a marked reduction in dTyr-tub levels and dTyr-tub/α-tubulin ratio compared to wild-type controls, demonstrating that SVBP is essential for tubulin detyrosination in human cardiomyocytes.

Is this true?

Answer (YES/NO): NO